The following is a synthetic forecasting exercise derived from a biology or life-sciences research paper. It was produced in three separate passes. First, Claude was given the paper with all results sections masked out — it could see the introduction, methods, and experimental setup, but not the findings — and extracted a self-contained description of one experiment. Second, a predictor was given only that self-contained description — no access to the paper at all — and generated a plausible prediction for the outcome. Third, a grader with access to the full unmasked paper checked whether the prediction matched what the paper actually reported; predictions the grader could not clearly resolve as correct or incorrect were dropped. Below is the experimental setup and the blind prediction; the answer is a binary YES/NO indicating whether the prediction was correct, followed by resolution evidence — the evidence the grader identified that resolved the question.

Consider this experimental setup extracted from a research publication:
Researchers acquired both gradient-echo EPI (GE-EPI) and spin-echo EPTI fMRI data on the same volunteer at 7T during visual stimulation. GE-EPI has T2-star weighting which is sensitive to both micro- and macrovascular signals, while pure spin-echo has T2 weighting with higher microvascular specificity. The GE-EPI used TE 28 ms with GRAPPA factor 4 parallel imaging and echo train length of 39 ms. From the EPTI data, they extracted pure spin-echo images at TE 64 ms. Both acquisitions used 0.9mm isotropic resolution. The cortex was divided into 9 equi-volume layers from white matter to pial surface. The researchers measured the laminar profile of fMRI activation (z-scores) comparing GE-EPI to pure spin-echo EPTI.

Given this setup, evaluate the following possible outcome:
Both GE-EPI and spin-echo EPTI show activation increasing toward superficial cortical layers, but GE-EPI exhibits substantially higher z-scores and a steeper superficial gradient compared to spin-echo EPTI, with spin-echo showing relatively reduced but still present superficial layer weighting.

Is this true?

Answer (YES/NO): NO